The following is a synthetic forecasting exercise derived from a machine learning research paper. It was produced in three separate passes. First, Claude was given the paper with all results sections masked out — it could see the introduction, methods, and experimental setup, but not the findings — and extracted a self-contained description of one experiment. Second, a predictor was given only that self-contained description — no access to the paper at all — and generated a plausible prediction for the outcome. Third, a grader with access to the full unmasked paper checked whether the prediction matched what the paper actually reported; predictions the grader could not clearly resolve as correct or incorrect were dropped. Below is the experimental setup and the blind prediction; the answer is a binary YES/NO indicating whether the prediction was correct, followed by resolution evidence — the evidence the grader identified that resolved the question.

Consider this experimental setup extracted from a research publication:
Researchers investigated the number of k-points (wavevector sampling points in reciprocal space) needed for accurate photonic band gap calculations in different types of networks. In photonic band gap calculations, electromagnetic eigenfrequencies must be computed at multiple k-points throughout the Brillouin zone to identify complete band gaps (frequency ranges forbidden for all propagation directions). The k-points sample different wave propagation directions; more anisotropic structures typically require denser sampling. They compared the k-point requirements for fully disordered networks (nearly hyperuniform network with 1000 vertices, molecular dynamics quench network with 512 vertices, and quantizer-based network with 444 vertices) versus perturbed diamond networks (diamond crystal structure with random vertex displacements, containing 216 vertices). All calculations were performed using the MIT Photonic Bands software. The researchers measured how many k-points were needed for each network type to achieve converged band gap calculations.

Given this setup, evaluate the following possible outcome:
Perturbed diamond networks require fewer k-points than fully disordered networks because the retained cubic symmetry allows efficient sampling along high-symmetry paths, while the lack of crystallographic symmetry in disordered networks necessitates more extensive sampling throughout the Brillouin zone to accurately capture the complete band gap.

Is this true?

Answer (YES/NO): NO